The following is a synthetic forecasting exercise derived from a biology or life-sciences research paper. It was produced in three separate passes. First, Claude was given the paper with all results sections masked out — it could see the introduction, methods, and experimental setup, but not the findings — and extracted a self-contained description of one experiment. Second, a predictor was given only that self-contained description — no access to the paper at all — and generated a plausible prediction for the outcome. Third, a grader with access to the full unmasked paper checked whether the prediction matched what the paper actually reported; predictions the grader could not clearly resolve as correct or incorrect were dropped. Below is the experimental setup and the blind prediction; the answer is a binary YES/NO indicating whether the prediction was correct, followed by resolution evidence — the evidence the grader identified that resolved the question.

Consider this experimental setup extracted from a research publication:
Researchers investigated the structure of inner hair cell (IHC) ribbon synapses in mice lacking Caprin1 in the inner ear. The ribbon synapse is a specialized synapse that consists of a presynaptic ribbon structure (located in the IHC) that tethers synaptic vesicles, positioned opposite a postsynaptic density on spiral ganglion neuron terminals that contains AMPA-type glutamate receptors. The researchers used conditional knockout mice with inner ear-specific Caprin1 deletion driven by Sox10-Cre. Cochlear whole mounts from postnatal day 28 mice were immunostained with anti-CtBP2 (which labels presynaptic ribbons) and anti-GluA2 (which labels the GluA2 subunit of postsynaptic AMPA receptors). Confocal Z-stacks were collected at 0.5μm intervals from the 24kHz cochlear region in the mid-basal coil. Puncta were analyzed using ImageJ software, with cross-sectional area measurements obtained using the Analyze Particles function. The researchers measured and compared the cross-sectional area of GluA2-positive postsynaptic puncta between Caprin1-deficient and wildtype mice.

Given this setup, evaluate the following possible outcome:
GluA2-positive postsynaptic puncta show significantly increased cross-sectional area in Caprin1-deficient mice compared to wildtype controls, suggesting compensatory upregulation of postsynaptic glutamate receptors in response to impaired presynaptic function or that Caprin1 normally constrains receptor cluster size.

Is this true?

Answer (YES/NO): YES